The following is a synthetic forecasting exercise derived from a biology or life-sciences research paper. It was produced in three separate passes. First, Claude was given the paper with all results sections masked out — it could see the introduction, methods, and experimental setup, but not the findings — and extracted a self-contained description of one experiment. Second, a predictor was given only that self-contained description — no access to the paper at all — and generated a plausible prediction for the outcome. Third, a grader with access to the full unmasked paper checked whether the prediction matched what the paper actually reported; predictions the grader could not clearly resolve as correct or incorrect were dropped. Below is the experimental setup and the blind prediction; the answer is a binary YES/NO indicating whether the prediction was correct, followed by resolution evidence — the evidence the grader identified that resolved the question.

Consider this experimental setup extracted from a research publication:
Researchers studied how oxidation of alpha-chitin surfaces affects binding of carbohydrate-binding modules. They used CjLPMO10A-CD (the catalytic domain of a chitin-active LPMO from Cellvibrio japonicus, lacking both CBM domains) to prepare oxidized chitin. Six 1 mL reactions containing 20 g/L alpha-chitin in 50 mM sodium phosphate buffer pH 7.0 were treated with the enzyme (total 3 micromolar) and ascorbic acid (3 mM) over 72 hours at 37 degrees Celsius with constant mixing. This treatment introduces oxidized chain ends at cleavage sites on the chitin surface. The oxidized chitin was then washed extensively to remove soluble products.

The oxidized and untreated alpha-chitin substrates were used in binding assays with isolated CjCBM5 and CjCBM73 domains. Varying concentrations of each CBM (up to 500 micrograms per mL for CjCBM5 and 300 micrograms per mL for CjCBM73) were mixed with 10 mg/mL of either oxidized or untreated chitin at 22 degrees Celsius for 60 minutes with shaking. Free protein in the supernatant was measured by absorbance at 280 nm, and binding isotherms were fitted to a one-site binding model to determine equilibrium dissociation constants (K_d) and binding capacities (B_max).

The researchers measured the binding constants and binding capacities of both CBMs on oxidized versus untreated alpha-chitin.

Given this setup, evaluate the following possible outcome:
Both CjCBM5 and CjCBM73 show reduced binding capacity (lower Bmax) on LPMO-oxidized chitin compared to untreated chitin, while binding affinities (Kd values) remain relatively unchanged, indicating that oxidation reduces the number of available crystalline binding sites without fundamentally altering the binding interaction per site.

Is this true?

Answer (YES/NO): NO